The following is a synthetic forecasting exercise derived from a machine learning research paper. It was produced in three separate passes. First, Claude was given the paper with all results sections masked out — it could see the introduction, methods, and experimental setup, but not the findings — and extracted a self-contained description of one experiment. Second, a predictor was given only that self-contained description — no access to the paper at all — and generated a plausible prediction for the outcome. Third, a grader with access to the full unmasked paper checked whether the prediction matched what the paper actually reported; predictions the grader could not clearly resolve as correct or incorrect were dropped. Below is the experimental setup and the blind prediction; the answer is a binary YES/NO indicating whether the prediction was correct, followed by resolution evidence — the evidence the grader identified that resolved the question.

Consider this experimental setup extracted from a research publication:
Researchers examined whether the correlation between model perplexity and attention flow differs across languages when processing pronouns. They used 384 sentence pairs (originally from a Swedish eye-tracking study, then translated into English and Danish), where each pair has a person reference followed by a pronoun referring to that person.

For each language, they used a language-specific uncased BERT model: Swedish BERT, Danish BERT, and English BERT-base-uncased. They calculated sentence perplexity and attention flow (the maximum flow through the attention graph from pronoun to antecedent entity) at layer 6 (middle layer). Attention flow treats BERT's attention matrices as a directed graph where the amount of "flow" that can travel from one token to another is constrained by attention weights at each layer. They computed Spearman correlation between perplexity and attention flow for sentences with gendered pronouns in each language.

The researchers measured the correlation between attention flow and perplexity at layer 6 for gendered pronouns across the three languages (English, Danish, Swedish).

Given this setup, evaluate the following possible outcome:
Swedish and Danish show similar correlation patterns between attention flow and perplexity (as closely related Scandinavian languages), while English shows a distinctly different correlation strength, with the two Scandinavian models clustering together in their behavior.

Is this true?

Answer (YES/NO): NO